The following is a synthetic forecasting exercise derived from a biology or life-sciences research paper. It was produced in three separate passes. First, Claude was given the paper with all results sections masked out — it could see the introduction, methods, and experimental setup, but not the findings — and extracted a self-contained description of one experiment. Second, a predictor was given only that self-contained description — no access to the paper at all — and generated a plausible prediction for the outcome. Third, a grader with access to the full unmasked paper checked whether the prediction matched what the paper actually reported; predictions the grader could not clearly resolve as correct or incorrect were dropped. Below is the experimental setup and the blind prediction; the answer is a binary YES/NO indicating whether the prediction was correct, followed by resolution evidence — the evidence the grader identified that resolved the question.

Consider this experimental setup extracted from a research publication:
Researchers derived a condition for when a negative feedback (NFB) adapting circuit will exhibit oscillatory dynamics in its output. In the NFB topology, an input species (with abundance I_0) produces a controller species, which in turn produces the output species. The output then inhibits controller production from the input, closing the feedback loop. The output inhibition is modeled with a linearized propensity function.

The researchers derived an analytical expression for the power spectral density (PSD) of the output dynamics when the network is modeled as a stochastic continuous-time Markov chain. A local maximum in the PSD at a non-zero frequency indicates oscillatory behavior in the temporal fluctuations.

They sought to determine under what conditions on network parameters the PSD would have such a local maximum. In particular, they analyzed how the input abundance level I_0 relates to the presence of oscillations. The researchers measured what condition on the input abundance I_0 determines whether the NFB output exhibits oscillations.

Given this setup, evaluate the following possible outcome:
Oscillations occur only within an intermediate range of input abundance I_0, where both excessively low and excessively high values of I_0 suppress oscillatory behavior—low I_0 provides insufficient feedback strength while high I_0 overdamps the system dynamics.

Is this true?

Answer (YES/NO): NO